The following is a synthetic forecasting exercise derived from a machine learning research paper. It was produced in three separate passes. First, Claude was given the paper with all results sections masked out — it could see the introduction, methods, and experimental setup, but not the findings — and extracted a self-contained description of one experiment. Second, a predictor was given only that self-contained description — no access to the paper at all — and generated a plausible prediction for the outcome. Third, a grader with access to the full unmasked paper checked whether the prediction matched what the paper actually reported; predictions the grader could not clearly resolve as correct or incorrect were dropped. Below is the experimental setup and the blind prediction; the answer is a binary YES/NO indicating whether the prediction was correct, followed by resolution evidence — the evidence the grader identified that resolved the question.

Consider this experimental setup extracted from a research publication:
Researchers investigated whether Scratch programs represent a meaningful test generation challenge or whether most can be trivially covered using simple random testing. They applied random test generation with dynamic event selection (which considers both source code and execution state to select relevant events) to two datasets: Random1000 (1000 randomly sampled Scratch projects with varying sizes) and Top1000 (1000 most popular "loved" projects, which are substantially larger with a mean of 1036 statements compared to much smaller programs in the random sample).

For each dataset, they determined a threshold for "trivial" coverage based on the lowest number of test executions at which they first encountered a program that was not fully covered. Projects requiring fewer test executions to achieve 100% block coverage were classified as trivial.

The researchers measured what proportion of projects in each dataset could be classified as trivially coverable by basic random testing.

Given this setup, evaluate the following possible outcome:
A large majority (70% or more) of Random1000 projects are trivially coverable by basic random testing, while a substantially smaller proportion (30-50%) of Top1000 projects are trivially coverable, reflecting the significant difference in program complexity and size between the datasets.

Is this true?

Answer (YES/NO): NO